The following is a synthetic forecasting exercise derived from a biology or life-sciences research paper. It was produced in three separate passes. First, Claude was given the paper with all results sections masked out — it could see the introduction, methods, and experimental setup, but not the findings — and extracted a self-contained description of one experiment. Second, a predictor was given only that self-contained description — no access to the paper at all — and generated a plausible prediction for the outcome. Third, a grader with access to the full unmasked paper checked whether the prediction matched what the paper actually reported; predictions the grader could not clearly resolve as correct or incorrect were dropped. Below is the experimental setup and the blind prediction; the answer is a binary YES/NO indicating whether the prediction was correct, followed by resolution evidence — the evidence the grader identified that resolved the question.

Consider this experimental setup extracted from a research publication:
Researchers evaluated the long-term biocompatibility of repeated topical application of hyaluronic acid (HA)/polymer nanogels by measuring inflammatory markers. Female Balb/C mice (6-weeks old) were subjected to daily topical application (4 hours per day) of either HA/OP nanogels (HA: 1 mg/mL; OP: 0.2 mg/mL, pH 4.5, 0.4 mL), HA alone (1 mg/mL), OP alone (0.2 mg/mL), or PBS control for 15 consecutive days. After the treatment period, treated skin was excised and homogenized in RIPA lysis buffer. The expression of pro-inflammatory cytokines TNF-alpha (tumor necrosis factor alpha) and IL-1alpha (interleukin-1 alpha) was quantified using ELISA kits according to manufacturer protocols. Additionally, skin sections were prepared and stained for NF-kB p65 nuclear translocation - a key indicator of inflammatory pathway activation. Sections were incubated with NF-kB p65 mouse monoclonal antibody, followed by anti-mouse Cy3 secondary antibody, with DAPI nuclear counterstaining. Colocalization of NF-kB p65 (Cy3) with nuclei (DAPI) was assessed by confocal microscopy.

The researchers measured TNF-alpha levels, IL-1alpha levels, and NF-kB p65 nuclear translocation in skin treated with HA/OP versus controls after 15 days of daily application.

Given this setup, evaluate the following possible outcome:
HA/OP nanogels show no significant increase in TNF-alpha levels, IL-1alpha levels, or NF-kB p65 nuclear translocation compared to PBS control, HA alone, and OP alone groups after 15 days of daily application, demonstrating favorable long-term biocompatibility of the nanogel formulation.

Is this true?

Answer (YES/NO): YES